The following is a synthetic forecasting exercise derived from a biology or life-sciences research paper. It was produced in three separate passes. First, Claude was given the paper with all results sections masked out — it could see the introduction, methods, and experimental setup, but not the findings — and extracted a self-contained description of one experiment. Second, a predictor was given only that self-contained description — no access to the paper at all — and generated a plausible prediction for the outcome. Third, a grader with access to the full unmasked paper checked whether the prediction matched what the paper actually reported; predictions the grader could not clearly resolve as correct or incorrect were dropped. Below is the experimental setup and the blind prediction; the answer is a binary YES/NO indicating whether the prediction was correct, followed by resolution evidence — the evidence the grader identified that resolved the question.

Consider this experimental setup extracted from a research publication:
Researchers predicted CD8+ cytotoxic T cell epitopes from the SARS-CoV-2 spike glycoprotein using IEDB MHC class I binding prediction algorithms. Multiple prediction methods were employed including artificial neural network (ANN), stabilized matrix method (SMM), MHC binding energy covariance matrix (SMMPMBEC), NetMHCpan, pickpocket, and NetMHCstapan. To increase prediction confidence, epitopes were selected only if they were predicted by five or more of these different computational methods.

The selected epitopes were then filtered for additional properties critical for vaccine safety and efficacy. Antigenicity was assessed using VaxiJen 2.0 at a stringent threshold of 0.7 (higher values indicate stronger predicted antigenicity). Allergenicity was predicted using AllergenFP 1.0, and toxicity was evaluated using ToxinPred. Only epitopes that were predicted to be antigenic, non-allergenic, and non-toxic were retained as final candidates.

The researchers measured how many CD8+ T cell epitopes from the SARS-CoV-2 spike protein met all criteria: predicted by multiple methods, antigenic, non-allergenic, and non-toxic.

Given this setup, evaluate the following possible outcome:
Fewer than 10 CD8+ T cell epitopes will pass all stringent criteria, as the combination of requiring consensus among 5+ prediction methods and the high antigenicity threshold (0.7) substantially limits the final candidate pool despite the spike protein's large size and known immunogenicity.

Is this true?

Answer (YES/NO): YES